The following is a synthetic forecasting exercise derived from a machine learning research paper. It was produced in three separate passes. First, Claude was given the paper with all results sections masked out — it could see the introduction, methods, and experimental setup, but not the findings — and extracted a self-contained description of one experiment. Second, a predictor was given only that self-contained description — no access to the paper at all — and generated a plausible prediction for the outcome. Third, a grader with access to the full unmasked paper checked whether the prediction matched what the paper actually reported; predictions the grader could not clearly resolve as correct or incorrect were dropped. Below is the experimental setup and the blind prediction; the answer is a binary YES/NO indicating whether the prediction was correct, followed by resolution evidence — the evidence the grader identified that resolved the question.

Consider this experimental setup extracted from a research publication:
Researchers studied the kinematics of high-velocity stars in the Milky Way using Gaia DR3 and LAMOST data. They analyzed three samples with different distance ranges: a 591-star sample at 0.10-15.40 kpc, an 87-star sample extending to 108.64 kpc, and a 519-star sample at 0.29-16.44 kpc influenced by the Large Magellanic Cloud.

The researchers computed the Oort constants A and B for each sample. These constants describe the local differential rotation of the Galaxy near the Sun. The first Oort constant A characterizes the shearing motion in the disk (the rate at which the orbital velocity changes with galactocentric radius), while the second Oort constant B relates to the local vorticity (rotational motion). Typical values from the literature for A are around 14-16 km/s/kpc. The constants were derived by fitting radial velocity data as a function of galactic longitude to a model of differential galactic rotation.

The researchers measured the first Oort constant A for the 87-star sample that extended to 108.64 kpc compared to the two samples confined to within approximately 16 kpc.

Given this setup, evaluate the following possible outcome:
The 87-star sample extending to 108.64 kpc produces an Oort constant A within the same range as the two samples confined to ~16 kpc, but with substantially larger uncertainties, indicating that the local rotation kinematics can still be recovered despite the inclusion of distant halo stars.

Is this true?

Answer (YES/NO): NO